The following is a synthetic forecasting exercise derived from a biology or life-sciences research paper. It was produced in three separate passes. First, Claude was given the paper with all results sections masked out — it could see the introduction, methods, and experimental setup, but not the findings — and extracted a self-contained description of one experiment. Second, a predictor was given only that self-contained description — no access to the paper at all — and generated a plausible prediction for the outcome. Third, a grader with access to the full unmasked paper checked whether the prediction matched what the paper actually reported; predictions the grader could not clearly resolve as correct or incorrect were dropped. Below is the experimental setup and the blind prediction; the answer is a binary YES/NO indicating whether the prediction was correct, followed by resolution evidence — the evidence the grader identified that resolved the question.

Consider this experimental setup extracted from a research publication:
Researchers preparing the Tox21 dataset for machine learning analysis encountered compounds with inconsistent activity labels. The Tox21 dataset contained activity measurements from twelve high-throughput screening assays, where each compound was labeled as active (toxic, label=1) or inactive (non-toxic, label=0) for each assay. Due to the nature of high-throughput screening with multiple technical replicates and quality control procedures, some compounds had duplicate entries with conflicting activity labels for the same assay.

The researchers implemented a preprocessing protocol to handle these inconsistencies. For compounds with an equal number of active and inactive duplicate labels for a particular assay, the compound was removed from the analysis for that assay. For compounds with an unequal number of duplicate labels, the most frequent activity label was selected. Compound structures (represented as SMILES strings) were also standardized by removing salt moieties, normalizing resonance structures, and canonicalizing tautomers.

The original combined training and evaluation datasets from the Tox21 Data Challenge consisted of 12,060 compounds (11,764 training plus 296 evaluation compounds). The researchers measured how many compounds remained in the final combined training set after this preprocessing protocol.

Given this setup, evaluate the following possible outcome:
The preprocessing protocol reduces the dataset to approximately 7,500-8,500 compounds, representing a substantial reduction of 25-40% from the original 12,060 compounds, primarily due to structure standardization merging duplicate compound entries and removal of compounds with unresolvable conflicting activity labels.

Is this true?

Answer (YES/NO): YES